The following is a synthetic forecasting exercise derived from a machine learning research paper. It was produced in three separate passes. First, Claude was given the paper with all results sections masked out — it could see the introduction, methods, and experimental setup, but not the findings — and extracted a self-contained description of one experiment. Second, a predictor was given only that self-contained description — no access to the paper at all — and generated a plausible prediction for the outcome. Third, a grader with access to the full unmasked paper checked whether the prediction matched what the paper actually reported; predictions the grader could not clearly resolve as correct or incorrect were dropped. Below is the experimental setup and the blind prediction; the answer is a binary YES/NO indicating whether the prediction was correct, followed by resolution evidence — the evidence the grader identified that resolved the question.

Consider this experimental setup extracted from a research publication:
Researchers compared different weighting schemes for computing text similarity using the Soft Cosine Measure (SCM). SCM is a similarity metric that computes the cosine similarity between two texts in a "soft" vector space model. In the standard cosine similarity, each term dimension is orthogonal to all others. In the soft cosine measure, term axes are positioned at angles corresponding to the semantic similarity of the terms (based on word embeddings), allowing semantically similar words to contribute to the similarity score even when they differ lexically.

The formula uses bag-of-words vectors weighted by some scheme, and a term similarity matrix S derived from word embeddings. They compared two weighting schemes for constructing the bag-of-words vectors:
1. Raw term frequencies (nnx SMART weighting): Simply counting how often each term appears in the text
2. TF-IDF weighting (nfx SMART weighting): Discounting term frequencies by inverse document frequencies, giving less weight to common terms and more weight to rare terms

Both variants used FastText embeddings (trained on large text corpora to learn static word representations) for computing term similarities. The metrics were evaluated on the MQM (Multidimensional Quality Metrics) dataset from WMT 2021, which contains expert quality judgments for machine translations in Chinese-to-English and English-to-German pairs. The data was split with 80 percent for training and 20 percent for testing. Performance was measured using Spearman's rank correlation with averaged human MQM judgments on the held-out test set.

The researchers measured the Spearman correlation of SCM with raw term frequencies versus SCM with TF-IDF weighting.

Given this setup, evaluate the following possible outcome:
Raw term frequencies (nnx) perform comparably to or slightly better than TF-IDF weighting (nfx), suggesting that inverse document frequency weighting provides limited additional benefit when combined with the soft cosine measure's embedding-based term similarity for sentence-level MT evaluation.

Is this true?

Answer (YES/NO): NO